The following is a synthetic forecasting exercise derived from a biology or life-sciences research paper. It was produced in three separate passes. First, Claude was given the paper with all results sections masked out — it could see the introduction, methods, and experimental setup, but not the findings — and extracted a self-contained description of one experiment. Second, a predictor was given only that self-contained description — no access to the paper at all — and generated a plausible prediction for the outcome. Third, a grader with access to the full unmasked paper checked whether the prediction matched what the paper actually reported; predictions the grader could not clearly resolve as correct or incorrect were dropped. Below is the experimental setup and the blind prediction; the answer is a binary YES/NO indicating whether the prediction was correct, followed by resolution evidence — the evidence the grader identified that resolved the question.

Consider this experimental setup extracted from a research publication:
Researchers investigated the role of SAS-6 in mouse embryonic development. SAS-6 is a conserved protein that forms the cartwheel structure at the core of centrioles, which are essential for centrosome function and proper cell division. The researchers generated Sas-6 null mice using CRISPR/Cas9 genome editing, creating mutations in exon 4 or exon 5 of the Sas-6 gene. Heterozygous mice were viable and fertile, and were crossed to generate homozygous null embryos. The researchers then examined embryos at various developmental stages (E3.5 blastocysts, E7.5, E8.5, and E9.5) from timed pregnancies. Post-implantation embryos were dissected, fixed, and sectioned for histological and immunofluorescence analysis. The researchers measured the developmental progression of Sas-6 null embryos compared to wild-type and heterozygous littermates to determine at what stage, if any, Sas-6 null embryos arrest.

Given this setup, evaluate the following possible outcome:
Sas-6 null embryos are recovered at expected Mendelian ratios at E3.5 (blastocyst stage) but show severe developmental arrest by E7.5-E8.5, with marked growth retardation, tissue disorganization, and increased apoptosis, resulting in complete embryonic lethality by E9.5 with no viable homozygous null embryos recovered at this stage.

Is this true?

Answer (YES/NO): NO